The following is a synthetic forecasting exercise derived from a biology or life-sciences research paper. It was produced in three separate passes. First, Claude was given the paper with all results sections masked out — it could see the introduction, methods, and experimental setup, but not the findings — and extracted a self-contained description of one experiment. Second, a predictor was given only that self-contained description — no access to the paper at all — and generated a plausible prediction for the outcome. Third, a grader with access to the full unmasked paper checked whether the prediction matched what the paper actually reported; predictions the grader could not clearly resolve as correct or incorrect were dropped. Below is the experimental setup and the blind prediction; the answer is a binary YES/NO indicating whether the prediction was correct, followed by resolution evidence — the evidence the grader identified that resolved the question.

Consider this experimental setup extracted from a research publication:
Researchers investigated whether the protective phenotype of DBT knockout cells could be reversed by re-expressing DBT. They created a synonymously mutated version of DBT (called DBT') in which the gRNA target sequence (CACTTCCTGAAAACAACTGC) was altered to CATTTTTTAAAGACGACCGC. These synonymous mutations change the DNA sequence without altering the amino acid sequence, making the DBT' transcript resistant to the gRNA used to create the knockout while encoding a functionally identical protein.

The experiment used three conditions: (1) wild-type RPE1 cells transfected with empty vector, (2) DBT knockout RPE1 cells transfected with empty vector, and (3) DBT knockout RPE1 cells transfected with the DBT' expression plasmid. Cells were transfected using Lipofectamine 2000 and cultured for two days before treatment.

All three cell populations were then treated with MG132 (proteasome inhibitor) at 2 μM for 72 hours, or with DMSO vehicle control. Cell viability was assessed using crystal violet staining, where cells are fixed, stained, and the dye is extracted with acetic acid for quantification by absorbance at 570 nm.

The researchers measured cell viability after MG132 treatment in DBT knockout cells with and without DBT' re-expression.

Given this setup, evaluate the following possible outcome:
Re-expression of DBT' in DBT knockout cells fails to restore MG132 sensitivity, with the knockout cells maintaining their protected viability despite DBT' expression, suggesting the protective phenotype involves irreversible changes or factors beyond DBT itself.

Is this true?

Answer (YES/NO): NO